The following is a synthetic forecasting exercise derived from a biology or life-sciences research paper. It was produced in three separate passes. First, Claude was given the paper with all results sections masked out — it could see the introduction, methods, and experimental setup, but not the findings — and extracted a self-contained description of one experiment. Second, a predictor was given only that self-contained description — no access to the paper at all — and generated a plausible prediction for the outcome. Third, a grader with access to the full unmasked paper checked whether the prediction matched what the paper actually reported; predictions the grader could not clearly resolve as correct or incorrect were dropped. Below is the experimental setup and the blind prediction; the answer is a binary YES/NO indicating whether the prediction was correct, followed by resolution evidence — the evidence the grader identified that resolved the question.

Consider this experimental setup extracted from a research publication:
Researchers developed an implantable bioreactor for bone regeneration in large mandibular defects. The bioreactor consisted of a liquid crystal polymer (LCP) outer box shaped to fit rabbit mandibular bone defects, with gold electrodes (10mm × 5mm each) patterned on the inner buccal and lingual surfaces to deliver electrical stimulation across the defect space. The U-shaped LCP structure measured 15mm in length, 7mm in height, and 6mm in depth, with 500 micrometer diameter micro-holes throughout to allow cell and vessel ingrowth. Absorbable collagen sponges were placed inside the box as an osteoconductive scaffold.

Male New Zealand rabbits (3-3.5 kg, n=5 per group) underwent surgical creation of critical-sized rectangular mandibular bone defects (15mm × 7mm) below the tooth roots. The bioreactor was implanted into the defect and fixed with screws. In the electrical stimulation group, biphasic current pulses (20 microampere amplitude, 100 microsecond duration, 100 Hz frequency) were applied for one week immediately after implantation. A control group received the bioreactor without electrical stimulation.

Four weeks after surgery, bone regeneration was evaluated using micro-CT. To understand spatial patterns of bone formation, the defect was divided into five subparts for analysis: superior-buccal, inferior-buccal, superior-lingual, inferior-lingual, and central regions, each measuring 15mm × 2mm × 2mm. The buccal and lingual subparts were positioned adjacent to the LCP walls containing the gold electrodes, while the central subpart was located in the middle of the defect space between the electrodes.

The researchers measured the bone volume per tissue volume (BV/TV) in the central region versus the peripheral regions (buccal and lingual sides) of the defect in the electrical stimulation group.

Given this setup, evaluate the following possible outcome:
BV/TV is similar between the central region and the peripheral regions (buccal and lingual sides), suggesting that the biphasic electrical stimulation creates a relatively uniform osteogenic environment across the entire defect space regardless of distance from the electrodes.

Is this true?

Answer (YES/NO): NO